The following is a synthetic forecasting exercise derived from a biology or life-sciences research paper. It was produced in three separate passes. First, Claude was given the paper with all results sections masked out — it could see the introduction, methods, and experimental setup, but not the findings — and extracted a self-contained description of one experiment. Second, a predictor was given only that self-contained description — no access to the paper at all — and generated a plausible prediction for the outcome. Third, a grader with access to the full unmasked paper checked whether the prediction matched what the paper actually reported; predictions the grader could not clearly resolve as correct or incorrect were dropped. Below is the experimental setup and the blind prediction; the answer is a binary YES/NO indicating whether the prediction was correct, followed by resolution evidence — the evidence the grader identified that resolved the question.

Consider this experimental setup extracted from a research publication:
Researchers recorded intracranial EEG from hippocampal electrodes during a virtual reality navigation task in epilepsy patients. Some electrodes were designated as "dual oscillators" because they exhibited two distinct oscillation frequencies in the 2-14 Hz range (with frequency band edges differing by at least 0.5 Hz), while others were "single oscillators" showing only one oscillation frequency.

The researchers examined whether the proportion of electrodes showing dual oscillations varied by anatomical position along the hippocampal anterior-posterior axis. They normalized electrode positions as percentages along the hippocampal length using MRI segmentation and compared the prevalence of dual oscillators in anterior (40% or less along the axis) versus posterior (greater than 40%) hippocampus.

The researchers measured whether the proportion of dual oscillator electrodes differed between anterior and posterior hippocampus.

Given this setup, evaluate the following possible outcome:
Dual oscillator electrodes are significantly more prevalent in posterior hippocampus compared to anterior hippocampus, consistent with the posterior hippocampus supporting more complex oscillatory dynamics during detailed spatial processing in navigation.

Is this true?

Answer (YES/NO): NO